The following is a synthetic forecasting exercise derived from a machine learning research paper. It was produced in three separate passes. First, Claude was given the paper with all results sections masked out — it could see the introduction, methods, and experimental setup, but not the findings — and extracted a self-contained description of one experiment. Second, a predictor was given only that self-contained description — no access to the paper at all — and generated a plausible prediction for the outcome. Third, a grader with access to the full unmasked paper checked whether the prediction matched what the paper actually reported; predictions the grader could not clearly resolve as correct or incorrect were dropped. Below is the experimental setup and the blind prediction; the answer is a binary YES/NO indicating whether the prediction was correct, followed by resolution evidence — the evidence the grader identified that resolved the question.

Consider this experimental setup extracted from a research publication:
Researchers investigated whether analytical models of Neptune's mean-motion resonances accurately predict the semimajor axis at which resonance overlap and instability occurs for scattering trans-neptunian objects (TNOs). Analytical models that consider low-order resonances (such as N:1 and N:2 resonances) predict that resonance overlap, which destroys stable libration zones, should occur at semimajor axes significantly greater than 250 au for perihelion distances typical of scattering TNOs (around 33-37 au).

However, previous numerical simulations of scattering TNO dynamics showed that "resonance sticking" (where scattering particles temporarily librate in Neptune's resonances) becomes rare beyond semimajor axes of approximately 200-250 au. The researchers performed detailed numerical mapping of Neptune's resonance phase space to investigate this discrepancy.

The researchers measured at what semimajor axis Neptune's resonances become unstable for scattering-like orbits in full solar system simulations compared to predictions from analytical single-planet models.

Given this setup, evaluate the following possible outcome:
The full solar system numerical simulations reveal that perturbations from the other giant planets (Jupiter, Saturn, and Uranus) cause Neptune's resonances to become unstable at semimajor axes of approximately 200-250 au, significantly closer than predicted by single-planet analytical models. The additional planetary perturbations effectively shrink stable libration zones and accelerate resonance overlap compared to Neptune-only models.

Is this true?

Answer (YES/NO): NO